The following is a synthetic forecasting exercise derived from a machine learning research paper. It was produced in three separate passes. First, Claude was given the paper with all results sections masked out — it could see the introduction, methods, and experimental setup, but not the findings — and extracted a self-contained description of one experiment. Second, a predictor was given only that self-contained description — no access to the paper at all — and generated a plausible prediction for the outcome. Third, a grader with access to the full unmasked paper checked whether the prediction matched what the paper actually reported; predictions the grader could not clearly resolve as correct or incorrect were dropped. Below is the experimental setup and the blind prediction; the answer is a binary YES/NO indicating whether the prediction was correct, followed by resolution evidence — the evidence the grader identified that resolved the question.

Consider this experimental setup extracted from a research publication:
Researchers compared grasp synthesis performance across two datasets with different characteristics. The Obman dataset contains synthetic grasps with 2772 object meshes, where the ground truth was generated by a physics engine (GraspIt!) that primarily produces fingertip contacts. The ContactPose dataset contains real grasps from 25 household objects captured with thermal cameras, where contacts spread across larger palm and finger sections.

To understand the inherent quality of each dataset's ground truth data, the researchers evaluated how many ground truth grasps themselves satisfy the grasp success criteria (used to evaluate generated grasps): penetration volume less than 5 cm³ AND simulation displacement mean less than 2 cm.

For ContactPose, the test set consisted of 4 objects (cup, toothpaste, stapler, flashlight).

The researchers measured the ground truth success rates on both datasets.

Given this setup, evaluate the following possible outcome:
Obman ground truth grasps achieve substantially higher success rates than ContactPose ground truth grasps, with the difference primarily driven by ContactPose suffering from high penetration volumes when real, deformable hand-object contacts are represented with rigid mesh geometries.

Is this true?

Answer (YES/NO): YES